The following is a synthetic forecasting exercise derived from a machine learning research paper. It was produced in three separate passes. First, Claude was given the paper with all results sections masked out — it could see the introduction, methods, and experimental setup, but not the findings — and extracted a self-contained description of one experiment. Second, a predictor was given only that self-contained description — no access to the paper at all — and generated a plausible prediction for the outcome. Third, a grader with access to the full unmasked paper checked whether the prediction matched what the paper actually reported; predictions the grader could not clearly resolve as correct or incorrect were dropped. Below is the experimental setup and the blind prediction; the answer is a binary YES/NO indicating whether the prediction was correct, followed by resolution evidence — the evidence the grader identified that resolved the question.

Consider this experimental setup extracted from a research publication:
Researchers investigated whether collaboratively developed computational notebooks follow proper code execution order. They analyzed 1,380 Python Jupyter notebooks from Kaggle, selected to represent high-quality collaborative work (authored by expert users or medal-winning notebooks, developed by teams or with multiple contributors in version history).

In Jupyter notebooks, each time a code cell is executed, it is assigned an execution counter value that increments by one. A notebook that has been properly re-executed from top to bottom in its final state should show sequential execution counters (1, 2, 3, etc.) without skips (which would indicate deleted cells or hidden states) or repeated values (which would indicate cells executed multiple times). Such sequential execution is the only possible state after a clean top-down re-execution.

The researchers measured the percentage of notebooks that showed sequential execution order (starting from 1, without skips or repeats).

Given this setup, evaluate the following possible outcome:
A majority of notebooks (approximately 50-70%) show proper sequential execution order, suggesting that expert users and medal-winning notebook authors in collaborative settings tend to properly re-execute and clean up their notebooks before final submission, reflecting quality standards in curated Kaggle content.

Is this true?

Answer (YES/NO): NO